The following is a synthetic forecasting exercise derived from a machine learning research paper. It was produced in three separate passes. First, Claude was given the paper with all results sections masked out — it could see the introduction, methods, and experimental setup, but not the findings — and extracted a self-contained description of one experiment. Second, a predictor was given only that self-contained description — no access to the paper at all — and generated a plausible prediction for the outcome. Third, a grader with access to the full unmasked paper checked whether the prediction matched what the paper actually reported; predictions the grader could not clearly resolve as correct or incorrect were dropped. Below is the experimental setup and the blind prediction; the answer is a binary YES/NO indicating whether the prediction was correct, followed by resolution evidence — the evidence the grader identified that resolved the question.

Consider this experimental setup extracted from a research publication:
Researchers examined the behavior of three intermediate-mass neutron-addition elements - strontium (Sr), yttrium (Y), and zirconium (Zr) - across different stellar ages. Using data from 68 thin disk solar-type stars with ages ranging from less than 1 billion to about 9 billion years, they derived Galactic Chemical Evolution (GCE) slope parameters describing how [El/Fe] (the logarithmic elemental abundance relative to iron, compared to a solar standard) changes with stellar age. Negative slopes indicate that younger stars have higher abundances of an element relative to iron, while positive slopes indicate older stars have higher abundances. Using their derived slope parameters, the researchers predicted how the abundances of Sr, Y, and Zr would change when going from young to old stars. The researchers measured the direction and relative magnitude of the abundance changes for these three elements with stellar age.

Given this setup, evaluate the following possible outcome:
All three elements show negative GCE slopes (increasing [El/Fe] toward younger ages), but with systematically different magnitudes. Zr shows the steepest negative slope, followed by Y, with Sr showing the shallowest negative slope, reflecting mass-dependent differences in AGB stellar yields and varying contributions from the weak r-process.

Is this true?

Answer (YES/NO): NO